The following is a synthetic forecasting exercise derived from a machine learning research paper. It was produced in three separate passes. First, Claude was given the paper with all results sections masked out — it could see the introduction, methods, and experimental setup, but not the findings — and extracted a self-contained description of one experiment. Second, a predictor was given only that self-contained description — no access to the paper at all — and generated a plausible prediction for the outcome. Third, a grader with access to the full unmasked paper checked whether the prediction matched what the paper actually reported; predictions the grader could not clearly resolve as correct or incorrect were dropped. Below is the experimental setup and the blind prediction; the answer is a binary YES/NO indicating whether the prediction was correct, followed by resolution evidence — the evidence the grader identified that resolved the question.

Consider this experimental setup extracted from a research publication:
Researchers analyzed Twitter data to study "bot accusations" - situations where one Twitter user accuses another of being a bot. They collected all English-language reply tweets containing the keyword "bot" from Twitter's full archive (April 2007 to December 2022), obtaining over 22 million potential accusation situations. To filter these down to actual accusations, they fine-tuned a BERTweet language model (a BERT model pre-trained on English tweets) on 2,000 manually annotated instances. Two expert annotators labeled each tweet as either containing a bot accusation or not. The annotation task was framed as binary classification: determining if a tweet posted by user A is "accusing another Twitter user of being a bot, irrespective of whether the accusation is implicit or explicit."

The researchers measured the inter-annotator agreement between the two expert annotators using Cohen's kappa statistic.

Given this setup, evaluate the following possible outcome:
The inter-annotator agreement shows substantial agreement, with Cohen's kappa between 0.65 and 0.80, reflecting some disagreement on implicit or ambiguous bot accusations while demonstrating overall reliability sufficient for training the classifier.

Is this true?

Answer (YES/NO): NO